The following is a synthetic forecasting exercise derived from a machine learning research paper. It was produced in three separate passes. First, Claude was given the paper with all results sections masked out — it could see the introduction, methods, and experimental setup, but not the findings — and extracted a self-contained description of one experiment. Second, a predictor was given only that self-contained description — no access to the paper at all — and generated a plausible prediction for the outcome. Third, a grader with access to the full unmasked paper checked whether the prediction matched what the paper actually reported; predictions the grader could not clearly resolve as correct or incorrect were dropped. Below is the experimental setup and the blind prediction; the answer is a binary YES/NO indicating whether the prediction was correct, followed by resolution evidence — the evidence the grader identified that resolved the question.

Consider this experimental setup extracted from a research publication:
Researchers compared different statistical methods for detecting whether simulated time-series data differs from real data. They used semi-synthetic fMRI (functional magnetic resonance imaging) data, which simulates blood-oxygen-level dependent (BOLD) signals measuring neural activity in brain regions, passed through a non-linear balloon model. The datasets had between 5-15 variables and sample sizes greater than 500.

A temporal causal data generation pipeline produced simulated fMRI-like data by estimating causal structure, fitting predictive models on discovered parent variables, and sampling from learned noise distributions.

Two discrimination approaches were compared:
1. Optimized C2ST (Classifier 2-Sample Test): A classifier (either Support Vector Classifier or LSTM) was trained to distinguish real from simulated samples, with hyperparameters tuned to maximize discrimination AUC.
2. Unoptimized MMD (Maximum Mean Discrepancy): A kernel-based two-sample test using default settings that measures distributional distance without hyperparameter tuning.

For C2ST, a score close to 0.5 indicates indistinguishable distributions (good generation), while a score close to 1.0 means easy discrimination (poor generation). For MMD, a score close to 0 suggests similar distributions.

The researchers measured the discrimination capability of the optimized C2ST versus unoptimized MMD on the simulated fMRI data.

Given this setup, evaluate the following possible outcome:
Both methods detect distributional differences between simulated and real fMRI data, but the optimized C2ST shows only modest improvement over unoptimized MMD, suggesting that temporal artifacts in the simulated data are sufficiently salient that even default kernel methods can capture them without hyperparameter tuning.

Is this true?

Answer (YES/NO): NO